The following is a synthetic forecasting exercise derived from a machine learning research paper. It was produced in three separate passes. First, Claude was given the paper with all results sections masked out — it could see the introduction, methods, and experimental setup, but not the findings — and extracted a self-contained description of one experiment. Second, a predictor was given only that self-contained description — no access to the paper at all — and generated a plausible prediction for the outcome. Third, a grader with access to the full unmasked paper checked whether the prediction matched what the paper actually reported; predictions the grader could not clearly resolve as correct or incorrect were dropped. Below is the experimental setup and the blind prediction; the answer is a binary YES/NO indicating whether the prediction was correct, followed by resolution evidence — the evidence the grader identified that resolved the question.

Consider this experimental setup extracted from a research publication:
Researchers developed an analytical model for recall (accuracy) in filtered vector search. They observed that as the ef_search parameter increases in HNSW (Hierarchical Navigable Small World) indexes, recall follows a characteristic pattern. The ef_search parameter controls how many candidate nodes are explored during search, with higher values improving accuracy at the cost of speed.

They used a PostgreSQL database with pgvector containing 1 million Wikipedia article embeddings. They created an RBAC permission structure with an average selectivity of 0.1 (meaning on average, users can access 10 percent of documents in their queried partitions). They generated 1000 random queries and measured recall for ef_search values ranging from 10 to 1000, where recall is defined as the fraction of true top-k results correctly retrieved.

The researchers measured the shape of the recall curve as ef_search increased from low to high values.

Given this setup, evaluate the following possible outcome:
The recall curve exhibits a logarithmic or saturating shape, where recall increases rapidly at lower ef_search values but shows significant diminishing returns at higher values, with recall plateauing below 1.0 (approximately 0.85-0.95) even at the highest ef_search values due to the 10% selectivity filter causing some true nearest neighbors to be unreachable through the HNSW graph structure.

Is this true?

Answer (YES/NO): NO